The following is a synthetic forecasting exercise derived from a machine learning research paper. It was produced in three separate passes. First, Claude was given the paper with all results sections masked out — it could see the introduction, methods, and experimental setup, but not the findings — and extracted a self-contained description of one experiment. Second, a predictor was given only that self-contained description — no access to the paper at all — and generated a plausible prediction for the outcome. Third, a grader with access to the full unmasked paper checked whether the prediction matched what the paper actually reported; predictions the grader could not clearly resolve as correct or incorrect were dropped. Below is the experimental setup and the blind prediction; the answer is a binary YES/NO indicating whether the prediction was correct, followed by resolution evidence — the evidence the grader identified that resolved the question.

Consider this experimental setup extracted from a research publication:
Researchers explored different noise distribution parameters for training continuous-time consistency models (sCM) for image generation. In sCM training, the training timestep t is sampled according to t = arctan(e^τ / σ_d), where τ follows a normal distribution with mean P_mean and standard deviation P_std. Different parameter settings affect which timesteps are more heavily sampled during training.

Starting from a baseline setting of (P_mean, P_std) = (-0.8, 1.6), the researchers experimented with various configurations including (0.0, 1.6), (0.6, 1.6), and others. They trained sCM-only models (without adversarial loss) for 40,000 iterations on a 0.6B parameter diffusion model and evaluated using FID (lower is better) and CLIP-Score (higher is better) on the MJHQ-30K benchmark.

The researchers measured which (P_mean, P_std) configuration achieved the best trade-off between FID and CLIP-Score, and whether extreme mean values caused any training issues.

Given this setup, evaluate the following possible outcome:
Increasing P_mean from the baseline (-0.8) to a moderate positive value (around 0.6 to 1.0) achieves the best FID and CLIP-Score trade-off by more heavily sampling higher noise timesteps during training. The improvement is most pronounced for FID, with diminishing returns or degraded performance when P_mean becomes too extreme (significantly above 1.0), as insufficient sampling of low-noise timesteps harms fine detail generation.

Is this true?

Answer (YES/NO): NO